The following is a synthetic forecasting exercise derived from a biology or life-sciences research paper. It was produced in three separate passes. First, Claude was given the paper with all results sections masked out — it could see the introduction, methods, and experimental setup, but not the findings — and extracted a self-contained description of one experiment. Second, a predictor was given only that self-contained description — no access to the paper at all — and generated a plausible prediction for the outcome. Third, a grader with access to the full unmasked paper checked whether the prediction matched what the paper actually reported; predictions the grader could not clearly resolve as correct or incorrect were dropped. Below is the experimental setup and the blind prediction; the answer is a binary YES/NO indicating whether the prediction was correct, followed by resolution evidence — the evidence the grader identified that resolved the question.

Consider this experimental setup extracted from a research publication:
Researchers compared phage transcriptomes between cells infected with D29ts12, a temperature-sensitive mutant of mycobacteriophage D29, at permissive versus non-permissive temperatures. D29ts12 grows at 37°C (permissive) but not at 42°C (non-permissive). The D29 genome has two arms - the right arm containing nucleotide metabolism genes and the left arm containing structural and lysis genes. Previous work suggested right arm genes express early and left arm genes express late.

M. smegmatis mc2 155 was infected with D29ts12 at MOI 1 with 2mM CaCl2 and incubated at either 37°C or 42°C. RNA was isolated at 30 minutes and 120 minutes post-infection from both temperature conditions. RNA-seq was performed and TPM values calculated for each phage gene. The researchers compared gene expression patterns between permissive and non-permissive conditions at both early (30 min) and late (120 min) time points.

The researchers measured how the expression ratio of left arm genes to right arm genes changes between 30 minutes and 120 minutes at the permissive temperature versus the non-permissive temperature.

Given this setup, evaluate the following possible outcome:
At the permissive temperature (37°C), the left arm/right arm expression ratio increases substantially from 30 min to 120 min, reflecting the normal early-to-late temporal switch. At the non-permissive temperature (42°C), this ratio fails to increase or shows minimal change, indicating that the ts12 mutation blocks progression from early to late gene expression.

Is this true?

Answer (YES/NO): NO